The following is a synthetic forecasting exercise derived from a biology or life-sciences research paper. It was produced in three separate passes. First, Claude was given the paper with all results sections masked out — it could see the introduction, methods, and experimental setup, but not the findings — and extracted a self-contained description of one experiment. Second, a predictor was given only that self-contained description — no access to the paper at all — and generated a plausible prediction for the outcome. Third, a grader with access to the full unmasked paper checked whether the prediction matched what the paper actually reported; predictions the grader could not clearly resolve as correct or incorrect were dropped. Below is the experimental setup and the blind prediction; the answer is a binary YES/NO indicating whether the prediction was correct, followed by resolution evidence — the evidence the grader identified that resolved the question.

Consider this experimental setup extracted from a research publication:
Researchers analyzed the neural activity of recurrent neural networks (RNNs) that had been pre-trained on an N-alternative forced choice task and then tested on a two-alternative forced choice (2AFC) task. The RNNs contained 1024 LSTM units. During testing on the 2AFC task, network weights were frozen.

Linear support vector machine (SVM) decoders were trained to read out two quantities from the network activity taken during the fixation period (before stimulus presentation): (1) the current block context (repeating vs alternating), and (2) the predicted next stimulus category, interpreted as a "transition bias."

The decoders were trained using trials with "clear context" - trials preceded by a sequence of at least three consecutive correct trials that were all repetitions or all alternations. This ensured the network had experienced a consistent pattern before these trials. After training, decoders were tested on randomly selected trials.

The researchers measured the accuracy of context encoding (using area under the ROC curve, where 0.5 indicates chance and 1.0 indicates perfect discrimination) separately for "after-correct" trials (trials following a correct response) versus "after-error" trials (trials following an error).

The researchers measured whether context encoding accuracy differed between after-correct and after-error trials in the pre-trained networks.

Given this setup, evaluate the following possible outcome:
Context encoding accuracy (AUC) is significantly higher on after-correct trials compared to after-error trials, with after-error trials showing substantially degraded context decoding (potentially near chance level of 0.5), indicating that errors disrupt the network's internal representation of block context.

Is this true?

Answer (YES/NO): NO